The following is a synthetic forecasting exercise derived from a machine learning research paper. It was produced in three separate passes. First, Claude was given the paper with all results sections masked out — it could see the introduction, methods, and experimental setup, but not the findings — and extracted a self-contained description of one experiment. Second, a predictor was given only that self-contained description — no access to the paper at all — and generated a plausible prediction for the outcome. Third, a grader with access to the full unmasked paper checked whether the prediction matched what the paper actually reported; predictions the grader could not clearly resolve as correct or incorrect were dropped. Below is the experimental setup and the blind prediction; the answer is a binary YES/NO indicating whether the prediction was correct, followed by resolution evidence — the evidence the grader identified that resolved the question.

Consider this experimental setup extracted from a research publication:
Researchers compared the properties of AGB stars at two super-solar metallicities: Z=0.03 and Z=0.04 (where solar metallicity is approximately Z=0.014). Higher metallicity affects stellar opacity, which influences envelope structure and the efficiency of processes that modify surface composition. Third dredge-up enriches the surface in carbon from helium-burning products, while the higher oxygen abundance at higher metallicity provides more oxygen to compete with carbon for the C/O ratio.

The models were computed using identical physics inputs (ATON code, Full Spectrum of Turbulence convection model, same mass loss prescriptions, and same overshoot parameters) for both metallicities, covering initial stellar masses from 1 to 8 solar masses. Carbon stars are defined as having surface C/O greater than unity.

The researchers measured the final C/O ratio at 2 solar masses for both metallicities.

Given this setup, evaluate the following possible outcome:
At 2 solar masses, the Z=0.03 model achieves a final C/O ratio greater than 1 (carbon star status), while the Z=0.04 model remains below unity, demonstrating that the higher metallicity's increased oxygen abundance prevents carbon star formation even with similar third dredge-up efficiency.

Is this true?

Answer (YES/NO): YES